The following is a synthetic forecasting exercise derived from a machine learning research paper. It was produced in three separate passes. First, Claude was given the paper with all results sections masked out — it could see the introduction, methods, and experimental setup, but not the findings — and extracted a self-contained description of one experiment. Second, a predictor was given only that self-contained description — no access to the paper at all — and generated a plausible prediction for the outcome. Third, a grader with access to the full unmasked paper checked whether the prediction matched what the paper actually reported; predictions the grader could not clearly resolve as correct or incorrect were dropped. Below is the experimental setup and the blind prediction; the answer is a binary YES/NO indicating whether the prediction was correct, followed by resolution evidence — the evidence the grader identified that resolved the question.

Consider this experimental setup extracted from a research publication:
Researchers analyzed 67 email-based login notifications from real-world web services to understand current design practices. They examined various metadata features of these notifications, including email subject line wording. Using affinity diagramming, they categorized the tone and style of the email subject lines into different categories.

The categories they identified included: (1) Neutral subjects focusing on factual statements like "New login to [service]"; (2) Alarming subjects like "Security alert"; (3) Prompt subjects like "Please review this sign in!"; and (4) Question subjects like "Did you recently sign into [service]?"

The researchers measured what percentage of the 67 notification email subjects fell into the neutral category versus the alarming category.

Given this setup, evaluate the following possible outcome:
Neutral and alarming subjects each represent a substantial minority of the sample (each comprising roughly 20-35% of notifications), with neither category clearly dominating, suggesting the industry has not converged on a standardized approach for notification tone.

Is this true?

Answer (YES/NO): NO